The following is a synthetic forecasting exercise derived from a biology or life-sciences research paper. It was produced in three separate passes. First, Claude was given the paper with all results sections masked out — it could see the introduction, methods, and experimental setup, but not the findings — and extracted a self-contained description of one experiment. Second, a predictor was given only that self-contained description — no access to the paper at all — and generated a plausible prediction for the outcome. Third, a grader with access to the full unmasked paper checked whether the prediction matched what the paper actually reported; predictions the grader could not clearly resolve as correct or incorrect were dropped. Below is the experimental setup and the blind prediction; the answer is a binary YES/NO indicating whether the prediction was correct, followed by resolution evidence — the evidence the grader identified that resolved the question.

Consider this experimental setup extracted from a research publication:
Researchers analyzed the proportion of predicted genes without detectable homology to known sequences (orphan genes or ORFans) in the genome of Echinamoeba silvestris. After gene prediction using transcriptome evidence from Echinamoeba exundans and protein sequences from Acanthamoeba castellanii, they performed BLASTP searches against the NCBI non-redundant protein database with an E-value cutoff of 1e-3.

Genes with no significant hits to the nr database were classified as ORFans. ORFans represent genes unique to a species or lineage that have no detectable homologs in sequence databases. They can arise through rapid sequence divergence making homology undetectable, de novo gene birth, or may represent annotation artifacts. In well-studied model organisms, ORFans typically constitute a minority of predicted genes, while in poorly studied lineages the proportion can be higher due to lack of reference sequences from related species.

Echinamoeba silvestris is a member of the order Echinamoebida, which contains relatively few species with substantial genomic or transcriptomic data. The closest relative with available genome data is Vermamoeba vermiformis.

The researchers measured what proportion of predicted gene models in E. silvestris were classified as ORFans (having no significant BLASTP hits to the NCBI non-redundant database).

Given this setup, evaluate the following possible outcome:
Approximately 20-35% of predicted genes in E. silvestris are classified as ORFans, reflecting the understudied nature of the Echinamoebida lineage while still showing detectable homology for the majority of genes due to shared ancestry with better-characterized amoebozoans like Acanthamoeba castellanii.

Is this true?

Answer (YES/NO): NO